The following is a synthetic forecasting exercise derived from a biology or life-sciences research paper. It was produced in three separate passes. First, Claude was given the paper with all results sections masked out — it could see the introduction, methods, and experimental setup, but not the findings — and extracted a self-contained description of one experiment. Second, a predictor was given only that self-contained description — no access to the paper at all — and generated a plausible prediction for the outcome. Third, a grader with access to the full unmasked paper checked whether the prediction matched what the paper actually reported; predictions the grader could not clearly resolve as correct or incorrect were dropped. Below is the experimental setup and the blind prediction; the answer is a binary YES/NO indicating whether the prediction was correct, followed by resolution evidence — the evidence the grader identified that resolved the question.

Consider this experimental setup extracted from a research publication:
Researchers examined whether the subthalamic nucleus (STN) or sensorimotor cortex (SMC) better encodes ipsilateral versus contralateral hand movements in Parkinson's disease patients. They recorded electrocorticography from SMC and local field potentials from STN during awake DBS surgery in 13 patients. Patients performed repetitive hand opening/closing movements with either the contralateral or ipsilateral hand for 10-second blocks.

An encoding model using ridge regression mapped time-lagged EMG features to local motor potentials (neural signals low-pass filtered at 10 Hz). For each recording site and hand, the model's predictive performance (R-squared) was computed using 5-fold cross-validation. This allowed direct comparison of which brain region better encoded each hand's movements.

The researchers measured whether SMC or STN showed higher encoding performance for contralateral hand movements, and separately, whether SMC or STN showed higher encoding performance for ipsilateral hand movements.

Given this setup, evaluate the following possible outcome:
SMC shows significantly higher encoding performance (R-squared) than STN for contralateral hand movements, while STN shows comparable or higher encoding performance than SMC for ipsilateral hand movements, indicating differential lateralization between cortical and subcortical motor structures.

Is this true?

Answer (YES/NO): YES